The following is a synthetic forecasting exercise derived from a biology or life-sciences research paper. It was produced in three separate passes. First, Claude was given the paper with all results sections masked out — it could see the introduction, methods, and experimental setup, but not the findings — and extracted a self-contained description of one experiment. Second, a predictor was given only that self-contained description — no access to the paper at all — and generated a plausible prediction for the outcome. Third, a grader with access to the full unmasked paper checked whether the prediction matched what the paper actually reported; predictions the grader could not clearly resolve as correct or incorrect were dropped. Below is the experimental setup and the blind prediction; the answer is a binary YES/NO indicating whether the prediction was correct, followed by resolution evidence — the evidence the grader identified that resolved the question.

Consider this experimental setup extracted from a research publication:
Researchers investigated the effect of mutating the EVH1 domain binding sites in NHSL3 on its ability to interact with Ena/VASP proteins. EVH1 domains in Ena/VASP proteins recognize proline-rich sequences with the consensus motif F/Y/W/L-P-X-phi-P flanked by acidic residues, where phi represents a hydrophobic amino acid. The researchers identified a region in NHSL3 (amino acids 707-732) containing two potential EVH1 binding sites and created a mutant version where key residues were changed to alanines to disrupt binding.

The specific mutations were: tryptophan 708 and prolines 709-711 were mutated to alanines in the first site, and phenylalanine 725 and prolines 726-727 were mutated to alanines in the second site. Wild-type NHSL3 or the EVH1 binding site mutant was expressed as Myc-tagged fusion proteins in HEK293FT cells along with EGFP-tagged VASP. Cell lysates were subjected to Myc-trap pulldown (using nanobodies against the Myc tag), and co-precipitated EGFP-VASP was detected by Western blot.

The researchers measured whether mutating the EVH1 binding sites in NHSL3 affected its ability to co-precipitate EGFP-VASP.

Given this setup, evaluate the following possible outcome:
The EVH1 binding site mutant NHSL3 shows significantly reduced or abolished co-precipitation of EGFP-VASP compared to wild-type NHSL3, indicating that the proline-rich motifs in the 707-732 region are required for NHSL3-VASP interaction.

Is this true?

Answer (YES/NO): YES